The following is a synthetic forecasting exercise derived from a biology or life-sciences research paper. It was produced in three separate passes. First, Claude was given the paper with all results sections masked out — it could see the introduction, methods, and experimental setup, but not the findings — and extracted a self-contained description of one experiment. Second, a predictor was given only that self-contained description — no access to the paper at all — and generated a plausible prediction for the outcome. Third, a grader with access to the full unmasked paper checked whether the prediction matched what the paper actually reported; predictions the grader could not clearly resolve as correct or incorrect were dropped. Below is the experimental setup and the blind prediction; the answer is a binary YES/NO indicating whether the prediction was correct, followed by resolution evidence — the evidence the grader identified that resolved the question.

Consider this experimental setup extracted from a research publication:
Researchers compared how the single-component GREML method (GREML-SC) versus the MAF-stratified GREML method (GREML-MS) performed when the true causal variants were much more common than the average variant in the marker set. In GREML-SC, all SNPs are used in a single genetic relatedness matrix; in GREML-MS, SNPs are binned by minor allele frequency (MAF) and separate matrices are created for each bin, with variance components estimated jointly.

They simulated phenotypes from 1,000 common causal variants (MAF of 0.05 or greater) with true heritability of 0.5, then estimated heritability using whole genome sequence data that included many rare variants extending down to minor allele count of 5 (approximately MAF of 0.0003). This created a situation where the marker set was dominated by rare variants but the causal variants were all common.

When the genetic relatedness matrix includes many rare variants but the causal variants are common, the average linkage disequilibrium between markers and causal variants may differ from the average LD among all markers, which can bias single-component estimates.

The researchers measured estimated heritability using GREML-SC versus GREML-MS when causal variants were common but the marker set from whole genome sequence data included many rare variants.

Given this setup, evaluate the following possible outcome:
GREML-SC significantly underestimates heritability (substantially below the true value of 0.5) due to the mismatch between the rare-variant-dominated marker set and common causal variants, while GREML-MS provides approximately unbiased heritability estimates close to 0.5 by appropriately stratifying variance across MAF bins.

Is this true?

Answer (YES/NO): NO